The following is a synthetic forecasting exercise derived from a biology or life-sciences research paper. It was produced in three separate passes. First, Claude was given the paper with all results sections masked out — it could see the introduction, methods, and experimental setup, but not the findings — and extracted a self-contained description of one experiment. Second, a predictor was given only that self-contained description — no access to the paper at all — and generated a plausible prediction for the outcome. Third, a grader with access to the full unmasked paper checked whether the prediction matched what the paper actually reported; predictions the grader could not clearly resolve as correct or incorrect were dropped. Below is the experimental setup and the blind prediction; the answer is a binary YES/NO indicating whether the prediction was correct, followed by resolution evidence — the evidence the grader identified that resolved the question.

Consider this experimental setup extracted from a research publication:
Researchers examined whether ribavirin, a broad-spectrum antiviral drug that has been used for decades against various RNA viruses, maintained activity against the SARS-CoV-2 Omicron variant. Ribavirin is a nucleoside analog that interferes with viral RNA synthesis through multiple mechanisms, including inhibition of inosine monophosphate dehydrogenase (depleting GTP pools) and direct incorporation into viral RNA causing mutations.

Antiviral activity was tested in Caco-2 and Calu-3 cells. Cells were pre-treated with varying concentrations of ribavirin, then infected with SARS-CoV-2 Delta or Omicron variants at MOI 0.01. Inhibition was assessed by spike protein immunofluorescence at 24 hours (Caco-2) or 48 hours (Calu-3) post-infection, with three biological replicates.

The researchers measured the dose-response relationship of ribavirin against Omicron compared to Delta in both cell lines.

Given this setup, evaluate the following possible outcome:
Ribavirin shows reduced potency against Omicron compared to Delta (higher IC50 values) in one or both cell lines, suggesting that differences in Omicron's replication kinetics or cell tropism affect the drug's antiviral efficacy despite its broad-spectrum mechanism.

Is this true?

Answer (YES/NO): NO